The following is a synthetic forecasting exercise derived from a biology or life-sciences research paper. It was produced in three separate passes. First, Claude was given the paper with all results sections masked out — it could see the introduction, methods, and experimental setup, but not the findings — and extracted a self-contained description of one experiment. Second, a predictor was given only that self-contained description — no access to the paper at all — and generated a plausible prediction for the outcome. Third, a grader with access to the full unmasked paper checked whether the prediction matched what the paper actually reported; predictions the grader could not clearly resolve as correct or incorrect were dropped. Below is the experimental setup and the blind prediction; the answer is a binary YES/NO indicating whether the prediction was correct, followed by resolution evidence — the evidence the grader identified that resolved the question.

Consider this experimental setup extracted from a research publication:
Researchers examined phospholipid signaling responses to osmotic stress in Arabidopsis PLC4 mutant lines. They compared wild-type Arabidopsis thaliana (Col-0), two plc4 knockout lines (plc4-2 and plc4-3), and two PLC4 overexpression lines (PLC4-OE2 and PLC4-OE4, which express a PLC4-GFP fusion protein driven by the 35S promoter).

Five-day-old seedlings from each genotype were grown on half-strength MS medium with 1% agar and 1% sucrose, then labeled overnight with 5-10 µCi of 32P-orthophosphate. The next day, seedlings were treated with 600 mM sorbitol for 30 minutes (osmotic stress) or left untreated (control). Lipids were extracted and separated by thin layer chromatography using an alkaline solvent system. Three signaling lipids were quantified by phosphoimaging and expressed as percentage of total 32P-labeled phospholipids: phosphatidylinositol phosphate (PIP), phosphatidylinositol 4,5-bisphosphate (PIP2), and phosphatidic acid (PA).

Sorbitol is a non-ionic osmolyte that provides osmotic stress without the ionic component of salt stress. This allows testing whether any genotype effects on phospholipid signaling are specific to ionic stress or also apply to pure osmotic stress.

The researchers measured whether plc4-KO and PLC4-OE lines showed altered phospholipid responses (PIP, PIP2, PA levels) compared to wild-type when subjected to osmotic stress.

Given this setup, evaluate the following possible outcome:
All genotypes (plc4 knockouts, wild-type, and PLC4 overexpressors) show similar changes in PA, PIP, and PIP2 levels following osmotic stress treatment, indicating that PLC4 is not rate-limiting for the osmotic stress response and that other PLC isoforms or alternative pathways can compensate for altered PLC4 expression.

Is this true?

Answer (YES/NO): YES